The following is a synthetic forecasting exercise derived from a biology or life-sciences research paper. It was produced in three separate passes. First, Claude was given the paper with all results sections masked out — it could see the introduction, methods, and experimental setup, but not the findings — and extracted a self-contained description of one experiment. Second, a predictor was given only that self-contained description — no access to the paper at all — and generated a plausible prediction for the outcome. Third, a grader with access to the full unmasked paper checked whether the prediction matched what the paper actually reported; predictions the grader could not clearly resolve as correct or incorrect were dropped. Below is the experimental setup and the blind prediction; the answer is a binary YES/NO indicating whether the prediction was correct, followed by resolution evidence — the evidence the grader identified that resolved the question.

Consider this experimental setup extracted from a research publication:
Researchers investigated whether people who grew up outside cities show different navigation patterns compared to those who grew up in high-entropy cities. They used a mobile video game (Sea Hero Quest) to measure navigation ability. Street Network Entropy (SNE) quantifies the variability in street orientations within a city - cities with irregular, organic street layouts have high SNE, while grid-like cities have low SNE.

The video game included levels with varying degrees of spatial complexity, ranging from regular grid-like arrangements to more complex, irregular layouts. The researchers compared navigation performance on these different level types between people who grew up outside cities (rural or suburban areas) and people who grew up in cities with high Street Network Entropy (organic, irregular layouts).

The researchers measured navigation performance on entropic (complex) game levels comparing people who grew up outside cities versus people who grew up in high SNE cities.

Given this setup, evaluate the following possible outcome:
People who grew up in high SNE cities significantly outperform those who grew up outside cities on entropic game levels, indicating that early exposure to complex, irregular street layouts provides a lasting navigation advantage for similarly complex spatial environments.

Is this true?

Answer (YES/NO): NO